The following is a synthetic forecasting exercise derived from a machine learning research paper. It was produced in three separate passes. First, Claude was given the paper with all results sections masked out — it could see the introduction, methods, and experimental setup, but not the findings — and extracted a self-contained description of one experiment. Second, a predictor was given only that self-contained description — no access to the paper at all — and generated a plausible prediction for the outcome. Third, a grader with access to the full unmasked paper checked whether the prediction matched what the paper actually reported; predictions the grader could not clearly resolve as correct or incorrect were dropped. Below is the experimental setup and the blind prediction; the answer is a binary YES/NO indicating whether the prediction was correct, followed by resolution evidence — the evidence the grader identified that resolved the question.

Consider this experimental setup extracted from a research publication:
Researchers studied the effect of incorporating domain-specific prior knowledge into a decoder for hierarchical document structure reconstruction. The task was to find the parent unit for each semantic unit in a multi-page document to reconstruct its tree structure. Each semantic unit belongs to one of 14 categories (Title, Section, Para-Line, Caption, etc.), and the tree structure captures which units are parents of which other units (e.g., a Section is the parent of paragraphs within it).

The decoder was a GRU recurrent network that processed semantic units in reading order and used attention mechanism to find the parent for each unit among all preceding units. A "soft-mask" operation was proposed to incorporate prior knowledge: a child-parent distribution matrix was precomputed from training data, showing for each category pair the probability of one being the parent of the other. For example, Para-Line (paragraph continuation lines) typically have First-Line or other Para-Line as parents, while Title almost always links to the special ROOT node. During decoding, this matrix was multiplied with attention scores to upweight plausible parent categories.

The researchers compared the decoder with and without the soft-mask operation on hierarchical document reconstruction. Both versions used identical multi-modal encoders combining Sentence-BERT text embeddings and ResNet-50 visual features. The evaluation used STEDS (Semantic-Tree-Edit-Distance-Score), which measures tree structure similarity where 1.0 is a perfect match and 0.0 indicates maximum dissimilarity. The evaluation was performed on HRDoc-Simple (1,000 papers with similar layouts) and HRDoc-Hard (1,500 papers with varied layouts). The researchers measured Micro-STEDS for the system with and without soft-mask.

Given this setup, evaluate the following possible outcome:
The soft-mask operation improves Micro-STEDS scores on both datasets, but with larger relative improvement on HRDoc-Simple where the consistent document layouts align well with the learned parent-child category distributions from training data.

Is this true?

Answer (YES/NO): YES